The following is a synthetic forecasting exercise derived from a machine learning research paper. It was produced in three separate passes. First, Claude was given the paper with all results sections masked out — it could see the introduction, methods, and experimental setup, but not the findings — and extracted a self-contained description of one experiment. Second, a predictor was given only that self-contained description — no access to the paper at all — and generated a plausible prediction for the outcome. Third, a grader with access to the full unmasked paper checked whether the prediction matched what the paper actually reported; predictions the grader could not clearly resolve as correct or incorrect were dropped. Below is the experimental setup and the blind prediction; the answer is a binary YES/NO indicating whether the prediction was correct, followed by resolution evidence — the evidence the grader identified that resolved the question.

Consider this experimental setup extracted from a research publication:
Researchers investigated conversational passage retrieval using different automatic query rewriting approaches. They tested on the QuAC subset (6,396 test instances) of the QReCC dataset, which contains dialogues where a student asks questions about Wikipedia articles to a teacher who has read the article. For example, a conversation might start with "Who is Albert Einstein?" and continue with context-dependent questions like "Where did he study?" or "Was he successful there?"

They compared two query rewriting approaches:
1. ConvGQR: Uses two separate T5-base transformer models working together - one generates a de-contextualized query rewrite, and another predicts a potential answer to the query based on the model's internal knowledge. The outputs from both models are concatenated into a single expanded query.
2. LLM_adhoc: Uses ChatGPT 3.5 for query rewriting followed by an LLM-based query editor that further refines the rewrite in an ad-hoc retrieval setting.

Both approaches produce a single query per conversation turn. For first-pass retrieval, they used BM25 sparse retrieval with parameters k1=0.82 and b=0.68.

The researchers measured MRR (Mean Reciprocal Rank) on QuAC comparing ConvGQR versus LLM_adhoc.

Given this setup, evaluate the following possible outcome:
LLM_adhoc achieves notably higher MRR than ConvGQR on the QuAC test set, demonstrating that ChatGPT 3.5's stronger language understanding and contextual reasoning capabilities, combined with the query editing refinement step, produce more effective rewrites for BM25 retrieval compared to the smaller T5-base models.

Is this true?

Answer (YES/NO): NO